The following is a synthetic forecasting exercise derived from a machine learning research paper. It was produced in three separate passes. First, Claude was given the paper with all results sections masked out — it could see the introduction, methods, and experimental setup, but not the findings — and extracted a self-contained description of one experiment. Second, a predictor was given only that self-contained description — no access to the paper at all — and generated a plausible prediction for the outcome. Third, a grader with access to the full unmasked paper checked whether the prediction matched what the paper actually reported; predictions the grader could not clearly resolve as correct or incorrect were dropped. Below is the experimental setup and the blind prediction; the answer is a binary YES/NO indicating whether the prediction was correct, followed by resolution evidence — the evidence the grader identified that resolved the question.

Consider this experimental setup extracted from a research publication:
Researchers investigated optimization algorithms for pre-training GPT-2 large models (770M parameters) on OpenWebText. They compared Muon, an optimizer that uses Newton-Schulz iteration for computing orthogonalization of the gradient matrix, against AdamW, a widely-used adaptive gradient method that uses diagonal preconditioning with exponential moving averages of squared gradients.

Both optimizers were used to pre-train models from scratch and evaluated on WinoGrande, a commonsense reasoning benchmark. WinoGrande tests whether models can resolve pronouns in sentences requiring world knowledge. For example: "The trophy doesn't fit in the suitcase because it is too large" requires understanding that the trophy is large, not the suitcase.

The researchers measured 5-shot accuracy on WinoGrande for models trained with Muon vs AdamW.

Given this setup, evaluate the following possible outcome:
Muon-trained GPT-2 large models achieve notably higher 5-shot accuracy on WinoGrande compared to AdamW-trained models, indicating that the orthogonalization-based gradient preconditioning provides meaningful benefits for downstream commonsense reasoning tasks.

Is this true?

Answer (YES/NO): NO